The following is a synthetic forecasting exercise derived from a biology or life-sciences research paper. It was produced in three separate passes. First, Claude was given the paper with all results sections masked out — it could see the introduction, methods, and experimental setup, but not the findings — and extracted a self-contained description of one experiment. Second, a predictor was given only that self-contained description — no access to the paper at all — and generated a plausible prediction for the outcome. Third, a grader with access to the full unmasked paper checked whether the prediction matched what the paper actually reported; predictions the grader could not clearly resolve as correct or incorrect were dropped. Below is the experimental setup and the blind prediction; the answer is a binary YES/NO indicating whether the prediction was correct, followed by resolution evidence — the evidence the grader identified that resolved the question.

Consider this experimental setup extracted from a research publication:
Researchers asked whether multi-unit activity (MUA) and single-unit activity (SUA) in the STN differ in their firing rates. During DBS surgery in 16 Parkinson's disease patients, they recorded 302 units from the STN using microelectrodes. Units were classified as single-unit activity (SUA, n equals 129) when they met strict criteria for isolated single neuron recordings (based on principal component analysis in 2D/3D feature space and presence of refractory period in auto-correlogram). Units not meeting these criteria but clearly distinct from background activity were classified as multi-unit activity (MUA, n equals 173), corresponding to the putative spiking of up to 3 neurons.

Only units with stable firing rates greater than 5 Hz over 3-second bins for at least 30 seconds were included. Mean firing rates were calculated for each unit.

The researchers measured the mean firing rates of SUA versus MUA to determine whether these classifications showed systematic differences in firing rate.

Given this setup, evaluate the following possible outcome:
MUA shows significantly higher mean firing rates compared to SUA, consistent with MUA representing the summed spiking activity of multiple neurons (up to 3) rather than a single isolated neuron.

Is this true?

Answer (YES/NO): YES